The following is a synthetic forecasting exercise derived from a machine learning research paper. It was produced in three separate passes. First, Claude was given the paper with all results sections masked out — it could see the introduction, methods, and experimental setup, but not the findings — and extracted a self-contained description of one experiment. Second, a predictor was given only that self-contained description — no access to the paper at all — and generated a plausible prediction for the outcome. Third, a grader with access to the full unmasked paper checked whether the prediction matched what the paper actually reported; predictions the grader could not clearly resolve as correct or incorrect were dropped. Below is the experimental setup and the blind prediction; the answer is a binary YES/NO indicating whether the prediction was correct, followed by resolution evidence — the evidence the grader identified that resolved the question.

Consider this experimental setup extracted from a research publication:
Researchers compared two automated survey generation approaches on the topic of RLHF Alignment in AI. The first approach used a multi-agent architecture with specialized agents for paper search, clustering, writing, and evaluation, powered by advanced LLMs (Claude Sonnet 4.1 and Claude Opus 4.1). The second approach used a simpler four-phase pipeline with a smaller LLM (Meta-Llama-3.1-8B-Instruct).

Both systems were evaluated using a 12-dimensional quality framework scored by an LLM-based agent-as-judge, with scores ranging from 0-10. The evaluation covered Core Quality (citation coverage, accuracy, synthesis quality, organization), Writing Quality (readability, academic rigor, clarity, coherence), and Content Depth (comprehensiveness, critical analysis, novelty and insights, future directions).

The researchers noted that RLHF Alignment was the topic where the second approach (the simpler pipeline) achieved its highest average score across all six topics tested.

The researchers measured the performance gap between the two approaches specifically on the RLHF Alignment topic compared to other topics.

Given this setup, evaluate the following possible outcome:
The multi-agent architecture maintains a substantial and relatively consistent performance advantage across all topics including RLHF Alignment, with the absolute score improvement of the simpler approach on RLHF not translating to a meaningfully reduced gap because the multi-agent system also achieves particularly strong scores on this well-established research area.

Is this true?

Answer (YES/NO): NO